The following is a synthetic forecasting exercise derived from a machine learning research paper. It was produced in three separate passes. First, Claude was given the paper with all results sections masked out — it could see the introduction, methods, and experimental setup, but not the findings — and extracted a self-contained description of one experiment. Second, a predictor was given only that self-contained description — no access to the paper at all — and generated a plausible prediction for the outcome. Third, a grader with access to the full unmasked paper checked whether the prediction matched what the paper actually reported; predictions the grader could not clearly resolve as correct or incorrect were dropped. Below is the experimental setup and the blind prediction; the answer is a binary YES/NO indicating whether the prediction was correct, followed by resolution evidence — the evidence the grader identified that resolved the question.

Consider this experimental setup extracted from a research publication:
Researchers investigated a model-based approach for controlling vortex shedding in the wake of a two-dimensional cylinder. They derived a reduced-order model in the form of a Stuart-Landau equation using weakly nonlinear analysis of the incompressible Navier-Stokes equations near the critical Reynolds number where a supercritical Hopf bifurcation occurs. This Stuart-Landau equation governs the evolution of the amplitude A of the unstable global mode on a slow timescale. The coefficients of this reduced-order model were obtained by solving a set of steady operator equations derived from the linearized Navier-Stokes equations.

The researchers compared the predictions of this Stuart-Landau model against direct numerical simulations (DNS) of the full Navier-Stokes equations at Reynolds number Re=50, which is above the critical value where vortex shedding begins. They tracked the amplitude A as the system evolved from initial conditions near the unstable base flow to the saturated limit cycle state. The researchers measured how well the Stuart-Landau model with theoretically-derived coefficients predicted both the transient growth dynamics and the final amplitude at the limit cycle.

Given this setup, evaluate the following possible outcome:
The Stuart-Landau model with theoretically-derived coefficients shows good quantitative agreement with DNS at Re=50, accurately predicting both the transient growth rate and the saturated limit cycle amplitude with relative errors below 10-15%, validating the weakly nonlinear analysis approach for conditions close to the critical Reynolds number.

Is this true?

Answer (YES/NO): NO